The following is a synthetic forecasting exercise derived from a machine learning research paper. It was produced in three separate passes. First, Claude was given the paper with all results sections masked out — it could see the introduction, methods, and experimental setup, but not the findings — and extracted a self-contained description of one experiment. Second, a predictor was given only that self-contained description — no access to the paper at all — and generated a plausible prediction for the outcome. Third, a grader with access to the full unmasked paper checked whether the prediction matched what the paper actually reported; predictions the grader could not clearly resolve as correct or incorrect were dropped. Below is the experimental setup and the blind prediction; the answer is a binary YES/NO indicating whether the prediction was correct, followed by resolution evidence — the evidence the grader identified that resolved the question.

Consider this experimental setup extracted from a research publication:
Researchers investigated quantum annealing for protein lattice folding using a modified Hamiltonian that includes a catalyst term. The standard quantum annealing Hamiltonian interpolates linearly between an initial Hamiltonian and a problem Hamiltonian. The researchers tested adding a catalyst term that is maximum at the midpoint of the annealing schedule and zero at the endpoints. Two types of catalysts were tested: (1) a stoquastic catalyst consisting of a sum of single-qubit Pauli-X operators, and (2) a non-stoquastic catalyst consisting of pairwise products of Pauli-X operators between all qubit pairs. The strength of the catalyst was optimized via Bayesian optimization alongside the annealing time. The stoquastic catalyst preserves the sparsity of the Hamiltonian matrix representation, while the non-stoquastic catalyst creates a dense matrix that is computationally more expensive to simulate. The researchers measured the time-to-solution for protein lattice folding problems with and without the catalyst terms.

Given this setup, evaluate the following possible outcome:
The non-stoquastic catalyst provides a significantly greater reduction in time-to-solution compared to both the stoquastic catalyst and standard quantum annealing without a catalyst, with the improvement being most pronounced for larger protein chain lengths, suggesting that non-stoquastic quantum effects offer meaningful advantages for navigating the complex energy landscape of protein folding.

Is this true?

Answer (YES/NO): NO